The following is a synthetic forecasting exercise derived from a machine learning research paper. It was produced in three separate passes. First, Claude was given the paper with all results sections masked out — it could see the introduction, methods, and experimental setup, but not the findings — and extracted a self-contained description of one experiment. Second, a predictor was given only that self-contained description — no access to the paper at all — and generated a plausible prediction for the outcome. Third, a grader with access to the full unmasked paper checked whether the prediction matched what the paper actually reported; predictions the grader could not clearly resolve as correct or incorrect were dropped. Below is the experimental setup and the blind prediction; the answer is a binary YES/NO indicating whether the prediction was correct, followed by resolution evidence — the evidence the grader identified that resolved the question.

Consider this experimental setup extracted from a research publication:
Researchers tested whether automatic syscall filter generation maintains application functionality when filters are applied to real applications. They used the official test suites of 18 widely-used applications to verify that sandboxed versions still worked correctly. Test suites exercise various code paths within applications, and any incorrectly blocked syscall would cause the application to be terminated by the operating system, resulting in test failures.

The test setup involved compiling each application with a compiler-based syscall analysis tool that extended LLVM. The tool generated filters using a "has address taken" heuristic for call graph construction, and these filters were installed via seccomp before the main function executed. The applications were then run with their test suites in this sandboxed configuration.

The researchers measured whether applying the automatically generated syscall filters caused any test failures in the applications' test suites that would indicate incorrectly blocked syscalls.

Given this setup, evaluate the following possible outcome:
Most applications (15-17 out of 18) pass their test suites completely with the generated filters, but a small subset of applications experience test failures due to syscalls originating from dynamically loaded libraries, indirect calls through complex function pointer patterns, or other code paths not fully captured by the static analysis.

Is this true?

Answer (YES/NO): YES